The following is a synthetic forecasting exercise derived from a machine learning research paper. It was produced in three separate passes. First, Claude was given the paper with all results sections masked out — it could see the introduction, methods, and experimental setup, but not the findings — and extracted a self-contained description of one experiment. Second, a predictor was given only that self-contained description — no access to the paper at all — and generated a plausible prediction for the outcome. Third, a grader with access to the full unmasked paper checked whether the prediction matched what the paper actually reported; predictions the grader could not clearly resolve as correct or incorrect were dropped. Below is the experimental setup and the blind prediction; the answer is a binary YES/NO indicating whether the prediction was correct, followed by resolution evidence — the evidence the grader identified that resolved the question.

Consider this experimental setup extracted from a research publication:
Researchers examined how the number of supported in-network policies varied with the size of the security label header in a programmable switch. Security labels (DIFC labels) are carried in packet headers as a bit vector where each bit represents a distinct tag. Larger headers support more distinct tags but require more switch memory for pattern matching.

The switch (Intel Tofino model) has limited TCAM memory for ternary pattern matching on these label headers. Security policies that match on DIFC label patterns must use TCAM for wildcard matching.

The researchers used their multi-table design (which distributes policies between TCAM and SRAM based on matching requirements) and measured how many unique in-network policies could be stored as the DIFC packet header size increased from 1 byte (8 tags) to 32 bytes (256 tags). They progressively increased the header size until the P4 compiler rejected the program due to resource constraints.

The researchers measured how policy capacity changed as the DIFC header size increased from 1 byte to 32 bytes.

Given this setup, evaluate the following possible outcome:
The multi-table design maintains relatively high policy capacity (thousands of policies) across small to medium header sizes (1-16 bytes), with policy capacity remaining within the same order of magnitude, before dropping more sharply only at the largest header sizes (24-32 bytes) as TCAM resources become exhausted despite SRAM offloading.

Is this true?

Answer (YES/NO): NO